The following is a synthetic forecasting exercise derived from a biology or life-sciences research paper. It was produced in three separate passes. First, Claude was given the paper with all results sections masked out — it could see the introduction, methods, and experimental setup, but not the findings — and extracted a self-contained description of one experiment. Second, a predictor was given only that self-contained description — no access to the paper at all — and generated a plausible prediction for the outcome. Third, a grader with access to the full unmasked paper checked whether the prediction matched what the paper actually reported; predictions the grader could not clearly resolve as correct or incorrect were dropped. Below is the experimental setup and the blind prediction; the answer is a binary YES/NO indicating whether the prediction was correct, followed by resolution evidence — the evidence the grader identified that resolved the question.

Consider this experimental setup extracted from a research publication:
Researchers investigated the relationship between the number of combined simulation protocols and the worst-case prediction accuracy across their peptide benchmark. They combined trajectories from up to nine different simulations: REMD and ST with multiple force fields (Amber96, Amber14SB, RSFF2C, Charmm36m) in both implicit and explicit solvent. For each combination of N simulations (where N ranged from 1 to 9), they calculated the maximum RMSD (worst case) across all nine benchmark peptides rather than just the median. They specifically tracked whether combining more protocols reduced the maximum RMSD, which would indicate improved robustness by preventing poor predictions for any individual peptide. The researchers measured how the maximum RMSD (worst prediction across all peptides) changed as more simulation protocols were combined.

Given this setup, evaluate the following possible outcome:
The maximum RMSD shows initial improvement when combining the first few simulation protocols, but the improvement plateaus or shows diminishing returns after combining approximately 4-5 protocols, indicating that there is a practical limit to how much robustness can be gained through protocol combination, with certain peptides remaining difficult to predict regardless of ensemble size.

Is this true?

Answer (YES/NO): NO